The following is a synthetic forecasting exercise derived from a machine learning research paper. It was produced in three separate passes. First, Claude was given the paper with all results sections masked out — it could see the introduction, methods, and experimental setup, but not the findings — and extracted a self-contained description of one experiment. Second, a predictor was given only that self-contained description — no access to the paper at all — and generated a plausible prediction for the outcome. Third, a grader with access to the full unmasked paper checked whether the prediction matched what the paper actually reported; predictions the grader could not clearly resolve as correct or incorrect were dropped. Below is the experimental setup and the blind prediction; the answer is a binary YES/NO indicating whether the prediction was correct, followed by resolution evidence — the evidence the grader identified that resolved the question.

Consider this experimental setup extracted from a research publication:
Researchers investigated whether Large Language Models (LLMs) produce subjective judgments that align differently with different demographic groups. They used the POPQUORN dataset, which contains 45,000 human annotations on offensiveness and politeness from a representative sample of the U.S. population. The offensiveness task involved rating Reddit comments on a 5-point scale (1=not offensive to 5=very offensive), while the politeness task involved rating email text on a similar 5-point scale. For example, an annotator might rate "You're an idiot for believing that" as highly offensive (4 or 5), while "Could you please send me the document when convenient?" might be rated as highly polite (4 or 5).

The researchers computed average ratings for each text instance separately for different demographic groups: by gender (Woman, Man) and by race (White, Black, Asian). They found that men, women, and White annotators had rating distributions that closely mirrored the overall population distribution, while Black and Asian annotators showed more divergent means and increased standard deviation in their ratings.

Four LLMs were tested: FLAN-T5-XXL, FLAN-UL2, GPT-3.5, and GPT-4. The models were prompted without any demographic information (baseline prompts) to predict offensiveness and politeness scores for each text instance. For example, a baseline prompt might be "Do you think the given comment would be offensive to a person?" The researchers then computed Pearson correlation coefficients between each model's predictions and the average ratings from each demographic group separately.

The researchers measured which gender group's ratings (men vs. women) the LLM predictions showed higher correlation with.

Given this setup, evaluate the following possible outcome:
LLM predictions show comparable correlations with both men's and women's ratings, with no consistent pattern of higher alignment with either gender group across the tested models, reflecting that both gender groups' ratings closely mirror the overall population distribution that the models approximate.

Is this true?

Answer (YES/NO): NO